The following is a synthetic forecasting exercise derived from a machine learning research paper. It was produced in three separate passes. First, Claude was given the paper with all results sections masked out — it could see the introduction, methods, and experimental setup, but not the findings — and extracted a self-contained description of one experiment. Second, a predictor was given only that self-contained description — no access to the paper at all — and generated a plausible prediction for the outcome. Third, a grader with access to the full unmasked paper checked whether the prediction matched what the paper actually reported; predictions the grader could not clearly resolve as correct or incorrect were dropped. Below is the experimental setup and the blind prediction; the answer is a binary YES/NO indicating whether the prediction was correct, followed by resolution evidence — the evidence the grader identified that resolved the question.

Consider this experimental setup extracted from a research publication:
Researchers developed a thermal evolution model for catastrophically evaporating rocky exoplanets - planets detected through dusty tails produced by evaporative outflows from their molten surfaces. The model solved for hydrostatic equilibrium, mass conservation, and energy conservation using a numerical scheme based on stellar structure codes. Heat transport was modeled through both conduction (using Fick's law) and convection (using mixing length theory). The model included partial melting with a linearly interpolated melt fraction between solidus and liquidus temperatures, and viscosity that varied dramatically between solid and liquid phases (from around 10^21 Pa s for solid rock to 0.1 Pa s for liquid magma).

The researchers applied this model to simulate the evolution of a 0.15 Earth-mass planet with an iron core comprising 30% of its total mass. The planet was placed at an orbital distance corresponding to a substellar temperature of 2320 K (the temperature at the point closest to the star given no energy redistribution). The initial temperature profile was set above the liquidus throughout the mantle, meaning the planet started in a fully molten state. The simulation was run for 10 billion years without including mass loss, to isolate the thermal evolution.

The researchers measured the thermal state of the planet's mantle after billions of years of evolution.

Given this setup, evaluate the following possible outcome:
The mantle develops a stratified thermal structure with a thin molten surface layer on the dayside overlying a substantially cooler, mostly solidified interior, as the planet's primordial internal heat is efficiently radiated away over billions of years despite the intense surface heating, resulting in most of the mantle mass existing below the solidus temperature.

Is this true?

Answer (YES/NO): YES